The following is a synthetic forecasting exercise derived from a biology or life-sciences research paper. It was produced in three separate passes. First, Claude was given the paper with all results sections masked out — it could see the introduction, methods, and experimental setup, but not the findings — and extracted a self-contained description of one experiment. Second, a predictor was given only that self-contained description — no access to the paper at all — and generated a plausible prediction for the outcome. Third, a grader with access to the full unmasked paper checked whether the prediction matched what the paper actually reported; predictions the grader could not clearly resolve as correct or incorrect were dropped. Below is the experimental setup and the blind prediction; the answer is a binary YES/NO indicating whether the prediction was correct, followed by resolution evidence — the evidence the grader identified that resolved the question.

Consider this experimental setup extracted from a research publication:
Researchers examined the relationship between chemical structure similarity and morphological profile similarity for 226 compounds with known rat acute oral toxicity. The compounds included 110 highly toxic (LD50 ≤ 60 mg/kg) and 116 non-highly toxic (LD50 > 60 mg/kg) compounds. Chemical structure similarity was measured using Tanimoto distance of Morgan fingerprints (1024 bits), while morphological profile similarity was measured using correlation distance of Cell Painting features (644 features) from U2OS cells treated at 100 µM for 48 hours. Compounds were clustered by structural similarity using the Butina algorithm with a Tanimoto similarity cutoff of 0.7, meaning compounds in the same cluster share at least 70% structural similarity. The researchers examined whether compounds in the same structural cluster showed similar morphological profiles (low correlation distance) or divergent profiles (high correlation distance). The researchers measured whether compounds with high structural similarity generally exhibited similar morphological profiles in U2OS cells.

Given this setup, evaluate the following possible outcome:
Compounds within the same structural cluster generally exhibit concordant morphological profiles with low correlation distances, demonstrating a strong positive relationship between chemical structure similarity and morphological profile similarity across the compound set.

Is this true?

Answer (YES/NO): NO